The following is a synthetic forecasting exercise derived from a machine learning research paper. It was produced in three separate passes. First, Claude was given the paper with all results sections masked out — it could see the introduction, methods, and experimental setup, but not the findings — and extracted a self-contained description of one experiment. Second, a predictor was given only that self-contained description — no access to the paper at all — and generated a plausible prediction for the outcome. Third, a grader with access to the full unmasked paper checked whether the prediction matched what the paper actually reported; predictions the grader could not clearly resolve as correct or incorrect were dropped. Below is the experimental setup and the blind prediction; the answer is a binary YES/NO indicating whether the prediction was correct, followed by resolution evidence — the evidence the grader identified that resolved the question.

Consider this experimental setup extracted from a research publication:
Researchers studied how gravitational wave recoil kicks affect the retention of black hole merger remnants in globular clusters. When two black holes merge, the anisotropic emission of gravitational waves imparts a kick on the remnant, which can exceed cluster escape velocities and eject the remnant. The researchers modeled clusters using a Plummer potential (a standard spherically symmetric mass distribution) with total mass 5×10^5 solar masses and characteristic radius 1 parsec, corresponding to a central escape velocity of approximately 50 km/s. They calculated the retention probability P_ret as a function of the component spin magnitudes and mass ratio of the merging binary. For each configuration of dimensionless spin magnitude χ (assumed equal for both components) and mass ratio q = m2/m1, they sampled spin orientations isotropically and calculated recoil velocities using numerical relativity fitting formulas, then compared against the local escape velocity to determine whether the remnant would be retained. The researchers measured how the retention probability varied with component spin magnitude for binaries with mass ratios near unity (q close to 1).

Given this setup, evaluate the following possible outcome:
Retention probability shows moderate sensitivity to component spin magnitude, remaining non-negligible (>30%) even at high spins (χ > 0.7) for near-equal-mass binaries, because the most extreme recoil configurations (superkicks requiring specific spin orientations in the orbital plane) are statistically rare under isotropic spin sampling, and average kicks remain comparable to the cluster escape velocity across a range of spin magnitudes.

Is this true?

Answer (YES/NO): NO